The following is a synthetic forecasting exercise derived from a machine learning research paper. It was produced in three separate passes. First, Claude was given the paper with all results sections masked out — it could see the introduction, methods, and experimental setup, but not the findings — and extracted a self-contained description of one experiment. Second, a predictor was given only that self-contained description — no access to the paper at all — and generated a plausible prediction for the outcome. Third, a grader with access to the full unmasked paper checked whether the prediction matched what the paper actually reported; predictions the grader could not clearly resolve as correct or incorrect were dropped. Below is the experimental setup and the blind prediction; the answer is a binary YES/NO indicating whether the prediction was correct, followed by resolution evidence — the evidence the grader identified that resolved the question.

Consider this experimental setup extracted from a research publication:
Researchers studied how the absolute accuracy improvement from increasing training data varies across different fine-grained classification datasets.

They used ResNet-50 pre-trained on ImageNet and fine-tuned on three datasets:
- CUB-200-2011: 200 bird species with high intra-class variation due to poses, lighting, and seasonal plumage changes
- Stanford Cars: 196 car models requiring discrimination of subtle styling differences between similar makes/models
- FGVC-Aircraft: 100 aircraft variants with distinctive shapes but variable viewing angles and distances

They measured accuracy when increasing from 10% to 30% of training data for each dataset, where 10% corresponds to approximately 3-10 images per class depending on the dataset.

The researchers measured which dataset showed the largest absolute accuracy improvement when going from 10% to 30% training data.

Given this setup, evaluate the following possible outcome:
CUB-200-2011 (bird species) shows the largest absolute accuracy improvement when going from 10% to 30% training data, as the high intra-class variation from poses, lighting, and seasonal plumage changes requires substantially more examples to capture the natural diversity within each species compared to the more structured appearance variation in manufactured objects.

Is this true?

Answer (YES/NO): NO